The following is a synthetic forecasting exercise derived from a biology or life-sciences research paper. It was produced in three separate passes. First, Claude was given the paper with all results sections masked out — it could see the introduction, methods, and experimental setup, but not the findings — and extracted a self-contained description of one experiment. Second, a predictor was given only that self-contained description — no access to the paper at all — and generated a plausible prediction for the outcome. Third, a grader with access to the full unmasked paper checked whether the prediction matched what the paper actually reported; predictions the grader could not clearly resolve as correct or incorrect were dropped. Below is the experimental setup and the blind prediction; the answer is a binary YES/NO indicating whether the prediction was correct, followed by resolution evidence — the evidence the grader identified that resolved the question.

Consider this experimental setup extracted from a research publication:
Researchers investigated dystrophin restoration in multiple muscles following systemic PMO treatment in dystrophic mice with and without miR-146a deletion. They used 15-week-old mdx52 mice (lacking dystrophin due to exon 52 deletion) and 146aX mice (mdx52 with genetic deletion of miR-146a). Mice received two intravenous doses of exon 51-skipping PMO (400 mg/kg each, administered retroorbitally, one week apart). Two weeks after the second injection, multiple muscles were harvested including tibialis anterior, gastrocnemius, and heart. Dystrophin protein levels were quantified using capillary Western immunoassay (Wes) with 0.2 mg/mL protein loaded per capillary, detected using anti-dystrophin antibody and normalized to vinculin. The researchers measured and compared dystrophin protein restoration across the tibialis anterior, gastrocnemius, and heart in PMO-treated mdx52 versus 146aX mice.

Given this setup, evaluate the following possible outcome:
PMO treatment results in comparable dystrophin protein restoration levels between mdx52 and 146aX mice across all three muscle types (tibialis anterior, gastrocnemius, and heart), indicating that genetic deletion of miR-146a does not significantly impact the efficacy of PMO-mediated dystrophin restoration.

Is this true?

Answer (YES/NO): NO